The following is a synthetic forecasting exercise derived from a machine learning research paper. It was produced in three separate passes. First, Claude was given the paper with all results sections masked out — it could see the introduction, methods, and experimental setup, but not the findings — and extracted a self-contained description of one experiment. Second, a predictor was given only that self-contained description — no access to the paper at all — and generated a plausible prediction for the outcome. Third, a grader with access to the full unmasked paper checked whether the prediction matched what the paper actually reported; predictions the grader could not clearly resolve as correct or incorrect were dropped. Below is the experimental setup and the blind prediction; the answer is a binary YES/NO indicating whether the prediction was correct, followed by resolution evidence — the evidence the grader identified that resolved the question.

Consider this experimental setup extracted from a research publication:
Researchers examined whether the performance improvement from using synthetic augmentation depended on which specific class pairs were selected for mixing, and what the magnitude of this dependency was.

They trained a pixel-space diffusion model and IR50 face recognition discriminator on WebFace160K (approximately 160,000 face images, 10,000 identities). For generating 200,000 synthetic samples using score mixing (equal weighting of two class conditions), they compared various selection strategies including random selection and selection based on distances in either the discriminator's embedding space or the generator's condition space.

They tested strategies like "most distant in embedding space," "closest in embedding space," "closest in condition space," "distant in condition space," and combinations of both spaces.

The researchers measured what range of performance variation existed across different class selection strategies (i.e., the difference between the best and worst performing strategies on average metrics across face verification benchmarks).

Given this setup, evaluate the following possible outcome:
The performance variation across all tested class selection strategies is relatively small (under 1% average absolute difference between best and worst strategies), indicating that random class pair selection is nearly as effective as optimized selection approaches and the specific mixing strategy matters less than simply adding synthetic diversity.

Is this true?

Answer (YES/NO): NO